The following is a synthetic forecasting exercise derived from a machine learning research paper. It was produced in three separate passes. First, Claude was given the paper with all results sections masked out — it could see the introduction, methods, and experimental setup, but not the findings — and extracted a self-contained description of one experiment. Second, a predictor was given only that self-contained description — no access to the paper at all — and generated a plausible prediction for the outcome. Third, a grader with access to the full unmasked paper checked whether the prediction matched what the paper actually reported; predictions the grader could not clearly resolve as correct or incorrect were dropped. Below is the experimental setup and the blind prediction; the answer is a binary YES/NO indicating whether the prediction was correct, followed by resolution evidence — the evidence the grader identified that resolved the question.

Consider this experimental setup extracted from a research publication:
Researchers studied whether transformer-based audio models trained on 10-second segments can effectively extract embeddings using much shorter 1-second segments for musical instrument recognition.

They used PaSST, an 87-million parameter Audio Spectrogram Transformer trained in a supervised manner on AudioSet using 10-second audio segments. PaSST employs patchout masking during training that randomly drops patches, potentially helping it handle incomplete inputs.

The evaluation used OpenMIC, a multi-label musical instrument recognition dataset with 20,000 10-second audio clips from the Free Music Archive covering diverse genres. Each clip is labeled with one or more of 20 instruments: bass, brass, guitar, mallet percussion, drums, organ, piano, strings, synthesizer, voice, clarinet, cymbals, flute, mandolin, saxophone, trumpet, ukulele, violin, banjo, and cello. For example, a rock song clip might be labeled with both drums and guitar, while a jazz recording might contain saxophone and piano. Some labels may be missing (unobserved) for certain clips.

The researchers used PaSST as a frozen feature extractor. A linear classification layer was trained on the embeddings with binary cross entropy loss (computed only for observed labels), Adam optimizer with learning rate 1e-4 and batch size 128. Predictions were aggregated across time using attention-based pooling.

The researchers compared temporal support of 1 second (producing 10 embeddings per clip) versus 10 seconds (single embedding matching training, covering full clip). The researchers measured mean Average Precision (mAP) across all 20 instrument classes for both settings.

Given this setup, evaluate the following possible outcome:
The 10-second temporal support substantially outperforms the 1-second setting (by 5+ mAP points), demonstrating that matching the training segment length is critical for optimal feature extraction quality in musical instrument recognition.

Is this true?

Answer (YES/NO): NO